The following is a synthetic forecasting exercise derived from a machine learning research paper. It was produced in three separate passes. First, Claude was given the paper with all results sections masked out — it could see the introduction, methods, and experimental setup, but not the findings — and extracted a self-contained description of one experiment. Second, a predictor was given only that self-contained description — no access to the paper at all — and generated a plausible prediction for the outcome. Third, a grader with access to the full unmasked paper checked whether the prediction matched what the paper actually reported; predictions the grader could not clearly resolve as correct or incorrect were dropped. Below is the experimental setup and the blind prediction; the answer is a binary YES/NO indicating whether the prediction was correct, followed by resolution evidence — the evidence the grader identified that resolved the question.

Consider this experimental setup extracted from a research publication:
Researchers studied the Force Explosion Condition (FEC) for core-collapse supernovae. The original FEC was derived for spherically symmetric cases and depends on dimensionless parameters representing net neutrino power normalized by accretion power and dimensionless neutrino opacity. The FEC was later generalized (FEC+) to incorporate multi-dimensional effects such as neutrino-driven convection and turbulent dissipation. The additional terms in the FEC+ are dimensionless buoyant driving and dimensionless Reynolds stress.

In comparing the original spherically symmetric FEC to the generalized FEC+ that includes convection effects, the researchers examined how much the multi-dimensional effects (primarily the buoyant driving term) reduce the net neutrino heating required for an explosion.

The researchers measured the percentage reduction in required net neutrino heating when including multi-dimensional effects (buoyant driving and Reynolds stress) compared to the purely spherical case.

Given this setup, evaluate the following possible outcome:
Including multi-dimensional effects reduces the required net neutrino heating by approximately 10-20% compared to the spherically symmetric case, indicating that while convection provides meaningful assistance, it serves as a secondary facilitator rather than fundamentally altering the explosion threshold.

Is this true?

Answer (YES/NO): NO